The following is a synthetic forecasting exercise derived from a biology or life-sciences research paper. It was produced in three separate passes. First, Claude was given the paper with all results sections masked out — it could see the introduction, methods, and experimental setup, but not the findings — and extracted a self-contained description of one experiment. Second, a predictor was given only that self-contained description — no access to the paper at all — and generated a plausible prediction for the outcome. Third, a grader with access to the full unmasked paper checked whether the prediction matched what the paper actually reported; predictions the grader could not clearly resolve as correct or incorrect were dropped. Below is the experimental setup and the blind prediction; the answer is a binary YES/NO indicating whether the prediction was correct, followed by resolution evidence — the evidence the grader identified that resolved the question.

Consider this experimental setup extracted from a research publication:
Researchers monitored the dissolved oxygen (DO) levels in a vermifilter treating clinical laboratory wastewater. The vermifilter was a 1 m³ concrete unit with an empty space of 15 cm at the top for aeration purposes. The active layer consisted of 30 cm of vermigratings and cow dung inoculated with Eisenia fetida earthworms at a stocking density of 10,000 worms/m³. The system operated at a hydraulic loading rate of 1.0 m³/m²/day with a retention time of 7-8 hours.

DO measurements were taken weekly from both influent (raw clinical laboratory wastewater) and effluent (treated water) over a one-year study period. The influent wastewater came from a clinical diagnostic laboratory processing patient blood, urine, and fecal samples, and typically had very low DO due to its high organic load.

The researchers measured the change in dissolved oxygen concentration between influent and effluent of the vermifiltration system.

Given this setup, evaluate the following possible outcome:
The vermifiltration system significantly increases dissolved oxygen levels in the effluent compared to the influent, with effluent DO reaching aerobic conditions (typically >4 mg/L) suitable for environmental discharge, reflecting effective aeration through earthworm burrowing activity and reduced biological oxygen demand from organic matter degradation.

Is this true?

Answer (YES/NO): NO